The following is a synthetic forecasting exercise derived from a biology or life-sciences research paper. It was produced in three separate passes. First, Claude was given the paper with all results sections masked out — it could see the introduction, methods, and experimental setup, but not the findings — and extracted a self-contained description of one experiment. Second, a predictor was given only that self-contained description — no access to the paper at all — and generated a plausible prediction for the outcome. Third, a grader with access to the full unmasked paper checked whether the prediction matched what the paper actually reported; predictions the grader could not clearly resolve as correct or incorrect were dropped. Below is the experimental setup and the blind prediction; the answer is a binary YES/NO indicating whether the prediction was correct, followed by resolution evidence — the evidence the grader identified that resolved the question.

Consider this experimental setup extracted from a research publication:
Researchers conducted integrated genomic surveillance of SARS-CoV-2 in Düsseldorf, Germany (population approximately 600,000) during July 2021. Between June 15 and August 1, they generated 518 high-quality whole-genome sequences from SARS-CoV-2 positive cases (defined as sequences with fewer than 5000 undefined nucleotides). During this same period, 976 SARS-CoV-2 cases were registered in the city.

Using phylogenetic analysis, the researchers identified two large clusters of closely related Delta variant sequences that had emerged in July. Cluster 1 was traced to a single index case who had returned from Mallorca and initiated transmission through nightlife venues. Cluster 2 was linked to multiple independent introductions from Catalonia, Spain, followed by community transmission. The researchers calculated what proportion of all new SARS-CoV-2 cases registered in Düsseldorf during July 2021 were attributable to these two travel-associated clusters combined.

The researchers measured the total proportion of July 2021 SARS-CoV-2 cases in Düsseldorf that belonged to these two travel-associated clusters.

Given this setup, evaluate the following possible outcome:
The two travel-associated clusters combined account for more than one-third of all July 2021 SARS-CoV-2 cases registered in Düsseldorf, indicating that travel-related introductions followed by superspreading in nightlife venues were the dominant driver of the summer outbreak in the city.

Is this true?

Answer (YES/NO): NO